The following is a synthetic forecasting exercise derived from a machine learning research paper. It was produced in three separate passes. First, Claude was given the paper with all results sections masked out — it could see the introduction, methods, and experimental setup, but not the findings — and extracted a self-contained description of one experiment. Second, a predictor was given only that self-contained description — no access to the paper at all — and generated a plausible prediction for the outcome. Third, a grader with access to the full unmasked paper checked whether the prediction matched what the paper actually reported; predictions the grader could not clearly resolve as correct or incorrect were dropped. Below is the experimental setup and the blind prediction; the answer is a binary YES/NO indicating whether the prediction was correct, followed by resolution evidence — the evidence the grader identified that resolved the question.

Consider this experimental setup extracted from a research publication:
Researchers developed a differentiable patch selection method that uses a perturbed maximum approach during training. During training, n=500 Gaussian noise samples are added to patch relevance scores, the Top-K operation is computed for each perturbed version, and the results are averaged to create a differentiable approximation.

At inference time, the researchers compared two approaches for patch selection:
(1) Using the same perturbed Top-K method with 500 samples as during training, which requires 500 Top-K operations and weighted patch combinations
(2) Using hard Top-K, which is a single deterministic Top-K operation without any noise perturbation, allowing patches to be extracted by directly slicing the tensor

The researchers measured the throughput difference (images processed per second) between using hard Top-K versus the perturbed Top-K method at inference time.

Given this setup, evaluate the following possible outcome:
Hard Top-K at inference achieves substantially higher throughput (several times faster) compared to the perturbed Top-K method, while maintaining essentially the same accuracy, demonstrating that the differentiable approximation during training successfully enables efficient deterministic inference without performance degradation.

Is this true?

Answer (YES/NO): NO